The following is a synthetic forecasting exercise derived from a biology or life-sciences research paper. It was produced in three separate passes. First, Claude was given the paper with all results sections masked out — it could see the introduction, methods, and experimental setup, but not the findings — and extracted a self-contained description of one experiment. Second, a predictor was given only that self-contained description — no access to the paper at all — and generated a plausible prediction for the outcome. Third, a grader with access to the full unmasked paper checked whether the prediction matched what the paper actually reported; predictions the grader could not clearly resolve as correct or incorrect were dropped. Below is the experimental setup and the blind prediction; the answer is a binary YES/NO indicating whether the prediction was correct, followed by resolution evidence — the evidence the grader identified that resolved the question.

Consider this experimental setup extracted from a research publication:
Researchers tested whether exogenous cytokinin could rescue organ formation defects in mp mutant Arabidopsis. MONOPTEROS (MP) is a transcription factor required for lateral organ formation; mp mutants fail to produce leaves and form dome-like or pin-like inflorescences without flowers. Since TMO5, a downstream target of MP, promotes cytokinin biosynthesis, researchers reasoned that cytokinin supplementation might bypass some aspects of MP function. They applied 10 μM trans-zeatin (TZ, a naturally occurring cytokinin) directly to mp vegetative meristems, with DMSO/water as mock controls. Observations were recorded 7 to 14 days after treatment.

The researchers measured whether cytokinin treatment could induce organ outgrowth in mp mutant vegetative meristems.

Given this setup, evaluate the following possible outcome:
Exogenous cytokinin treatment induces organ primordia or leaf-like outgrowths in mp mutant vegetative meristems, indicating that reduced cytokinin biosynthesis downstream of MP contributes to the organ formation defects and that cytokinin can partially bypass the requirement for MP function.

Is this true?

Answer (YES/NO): YES